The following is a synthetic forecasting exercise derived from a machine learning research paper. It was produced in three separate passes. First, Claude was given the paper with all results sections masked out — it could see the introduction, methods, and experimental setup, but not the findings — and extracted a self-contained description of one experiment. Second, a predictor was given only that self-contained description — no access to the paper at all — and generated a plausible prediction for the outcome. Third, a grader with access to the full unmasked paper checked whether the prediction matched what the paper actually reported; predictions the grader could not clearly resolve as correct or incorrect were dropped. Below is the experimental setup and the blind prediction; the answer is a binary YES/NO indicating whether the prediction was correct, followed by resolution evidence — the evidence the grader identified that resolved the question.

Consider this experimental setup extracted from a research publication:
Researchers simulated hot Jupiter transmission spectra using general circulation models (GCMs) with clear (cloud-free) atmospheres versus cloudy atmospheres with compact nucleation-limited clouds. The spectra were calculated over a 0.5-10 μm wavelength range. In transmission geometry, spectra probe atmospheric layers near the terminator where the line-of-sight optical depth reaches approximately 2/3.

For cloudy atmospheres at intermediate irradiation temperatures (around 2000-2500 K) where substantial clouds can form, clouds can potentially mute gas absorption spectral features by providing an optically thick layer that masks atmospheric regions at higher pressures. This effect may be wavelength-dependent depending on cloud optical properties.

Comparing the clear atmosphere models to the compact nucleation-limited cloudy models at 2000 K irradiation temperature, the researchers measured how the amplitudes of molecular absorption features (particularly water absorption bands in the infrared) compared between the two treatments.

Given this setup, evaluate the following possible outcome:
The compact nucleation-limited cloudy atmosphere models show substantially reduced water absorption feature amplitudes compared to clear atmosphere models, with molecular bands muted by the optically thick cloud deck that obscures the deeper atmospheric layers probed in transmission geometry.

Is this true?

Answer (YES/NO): NO